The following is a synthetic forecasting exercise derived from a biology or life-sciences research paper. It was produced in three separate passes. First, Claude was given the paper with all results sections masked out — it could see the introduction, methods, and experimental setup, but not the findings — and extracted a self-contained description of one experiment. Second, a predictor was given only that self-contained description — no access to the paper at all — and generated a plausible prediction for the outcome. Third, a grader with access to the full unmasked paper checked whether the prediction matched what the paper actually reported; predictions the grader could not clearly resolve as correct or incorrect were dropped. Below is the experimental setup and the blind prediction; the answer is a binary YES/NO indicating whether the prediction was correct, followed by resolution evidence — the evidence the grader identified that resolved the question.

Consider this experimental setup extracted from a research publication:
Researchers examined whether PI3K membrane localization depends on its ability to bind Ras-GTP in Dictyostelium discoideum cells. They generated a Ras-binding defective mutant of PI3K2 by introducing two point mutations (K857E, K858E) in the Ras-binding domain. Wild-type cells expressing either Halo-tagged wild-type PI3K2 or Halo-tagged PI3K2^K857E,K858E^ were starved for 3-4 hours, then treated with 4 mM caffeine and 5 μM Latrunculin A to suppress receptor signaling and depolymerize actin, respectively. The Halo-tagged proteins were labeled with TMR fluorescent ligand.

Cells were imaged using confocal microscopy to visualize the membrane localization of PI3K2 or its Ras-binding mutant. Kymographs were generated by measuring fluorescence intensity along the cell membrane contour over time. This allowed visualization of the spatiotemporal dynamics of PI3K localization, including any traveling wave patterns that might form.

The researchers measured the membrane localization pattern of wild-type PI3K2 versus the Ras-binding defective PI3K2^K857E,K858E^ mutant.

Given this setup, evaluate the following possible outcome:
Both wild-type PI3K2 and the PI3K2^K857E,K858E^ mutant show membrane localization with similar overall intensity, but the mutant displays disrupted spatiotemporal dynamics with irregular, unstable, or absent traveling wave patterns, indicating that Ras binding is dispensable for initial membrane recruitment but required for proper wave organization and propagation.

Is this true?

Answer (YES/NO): NO